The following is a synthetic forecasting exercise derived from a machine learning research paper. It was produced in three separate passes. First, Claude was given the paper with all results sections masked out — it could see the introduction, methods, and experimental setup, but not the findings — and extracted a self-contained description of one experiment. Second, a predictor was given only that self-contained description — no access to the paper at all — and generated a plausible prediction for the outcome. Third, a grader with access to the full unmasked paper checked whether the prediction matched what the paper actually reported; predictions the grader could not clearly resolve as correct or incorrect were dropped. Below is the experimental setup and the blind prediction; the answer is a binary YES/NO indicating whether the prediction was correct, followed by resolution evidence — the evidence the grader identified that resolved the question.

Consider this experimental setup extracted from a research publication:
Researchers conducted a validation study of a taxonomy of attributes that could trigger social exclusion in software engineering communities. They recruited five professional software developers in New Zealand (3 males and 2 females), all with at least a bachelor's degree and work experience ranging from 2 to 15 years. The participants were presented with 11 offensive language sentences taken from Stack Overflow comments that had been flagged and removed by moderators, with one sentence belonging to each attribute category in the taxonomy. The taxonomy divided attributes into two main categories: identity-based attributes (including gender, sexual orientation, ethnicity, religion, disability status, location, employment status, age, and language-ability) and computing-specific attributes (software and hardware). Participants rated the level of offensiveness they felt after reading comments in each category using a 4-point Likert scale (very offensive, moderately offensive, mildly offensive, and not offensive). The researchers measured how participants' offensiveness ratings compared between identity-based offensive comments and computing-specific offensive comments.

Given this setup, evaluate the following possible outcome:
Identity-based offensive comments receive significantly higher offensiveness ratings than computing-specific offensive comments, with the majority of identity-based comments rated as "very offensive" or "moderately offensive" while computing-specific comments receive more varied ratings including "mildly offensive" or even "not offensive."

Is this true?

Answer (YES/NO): NO